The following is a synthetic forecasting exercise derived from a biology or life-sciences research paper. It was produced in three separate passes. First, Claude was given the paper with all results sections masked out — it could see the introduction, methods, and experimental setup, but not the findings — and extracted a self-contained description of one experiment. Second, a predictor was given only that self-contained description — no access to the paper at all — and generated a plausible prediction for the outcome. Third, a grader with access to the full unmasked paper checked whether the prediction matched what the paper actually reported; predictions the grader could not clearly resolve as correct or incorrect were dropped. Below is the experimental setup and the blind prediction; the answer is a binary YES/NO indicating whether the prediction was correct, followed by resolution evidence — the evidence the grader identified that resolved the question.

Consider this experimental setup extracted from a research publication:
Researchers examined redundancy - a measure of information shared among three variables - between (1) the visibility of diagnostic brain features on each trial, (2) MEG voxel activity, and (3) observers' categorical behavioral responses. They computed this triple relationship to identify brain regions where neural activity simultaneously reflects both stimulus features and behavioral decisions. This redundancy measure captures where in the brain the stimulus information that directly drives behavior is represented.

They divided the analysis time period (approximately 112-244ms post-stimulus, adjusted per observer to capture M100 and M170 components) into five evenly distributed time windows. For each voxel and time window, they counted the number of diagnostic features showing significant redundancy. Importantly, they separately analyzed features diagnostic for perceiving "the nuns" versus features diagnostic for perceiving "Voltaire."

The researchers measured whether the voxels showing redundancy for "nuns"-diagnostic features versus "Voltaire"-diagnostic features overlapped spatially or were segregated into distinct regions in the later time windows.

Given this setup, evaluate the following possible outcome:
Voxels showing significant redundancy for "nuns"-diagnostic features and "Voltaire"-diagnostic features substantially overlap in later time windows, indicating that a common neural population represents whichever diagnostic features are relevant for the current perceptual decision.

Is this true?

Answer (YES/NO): YES